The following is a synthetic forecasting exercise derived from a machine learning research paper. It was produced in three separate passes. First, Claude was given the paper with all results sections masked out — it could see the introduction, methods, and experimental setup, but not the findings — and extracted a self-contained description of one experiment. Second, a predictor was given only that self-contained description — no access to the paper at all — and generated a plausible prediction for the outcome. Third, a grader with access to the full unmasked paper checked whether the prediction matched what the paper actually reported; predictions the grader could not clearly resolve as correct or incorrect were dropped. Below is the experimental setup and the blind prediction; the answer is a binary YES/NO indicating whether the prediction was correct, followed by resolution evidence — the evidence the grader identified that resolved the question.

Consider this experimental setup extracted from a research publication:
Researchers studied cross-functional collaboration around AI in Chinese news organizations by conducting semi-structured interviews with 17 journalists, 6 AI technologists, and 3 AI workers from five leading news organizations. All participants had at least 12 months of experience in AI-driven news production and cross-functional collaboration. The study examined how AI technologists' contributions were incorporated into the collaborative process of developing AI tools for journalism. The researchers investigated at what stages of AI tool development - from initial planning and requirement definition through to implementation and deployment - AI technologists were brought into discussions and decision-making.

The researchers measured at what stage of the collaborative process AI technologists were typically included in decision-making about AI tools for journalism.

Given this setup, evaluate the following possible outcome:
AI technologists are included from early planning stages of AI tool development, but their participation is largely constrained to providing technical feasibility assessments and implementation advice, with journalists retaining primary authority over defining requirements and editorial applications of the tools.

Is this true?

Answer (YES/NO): NO